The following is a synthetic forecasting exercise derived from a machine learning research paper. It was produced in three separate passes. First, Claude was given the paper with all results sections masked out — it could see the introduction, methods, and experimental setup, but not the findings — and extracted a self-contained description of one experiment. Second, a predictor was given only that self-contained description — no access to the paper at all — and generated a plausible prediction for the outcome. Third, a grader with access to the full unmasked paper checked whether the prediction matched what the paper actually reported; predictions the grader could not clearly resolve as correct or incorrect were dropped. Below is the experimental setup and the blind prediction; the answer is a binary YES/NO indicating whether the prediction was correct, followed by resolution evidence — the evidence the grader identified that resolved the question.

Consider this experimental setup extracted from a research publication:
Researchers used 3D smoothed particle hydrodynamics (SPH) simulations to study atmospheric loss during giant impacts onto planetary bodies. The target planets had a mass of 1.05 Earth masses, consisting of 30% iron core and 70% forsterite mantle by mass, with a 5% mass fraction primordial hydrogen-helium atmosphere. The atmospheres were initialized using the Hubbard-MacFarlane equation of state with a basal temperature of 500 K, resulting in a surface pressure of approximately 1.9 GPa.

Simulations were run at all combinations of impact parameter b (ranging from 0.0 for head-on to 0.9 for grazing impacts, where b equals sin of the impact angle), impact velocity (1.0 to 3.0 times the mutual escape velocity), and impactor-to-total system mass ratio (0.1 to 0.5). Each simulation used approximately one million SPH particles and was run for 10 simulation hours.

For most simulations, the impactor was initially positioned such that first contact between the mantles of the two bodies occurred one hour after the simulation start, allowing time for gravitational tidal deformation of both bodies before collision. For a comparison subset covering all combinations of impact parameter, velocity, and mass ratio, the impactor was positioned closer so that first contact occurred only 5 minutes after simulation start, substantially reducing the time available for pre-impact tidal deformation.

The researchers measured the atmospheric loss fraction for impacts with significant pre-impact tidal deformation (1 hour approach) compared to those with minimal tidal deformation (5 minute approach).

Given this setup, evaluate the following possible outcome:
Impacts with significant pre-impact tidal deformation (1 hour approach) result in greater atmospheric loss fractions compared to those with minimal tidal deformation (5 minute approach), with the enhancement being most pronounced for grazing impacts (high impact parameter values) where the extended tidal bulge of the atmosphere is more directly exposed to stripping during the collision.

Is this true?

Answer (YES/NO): NO